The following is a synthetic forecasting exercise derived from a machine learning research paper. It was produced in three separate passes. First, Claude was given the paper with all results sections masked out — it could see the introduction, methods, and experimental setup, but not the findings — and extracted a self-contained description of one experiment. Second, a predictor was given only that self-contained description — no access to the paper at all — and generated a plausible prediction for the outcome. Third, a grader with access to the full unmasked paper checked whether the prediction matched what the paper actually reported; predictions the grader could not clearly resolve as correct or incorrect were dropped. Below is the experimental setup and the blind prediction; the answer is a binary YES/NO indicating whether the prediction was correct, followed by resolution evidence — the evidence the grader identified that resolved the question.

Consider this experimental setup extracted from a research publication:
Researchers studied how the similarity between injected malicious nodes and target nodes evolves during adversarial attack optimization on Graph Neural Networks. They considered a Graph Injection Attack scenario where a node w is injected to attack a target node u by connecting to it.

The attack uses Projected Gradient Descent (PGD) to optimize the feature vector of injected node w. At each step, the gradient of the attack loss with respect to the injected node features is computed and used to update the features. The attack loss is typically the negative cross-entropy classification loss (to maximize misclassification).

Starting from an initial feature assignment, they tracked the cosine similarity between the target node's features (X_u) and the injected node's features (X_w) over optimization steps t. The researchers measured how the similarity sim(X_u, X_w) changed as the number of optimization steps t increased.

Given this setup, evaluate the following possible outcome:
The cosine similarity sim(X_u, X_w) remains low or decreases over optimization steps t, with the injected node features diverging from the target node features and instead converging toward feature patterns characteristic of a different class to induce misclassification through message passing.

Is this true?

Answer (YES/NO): YES